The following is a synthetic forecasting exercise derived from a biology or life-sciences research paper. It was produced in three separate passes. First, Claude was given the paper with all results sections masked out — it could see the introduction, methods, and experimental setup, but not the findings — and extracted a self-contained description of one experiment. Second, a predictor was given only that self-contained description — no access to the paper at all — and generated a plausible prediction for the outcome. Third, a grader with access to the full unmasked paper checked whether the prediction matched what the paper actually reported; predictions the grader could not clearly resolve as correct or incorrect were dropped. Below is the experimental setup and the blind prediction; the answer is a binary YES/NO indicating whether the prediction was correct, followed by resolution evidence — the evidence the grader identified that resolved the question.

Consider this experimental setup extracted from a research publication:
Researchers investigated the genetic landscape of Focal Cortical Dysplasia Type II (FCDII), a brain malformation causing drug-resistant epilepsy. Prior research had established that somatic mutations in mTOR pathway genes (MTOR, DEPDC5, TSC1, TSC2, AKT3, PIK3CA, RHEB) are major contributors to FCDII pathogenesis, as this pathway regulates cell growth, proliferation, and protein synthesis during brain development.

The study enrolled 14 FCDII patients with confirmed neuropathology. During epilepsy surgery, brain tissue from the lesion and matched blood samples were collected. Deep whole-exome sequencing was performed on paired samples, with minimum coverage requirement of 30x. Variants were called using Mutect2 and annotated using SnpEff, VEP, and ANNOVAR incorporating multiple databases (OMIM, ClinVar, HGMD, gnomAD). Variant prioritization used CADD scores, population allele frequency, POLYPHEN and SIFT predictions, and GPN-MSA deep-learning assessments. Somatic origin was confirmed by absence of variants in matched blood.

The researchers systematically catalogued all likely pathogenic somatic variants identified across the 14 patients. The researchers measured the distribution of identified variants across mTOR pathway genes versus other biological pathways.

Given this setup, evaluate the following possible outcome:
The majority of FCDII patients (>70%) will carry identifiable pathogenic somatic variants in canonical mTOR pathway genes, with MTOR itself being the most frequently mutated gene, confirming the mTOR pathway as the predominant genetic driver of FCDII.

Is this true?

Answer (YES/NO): NO